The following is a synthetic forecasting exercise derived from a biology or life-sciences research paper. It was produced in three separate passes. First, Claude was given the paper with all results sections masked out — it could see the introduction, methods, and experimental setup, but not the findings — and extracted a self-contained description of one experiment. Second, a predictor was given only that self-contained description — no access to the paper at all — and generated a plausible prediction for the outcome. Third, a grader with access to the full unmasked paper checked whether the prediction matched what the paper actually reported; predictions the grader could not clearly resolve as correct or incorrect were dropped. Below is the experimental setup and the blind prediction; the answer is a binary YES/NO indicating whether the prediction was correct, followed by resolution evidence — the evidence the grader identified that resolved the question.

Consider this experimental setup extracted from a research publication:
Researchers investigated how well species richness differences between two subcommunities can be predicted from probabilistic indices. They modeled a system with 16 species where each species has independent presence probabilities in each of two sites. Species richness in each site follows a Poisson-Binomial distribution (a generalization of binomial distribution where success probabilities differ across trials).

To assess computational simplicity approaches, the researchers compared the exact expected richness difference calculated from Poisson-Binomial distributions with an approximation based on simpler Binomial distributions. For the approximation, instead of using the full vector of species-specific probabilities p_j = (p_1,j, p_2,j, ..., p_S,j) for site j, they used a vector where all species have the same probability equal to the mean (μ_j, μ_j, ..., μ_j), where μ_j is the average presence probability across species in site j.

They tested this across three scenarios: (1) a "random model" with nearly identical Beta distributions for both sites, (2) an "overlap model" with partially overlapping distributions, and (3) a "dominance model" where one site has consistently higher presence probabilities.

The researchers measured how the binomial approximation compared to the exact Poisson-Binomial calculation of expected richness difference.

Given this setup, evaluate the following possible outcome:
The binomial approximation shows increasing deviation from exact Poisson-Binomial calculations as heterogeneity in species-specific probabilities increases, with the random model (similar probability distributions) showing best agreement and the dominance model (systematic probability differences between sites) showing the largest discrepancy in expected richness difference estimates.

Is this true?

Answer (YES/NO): NO